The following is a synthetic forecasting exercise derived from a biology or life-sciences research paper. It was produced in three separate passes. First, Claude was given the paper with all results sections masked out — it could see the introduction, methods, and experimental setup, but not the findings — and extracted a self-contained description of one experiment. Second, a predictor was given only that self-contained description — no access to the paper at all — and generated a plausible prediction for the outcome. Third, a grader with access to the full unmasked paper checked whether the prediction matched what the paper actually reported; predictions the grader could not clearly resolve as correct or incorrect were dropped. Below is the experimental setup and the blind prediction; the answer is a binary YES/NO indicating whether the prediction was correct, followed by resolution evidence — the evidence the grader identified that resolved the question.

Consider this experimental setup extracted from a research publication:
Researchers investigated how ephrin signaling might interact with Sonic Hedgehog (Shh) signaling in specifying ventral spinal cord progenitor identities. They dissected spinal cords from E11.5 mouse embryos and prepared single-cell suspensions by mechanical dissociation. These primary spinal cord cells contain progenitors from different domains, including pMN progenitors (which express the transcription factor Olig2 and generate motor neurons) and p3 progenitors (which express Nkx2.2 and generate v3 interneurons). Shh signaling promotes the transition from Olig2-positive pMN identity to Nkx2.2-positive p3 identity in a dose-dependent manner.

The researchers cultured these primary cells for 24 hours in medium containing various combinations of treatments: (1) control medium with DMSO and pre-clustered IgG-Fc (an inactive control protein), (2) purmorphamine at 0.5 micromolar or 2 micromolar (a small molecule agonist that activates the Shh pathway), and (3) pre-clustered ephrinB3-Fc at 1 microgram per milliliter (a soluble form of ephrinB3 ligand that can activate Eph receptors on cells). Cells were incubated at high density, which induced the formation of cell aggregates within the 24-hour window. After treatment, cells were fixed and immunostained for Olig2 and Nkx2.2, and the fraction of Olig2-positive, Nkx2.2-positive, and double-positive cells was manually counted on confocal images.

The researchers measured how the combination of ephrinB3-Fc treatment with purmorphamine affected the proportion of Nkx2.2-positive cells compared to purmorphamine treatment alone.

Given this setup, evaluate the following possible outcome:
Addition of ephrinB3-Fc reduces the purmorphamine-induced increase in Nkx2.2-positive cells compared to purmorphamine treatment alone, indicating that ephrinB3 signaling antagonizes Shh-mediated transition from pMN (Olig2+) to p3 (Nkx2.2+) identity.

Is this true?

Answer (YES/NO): NO